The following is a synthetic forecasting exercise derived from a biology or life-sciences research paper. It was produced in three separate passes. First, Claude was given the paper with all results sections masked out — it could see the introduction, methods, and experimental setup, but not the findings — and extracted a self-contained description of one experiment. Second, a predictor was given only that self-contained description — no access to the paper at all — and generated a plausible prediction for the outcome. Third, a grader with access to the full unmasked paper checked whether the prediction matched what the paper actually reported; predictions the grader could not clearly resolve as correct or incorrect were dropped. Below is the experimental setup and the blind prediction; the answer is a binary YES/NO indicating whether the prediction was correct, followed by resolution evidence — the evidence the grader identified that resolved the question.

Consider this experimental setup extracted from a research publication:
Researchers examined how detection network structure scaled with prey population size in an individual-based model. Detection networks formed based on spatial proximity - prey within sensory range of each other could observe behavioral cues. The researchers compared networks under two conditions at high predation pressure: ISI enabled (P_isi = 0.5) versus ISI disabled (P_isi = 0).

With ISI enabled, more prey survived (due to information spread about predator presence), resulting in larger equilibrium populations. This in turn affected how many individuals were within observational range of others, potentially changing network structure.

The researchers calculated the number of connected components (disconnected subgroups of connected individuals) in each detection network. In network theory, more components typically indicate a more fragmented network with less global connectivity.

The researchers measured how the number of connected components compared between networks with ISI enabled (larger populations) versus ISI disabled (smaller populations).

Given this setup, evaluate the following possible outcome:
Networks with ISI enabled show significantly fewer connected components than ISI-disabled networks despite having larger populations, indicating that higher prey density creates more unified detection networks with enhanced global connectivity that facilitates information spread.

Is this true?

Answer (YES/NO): NO